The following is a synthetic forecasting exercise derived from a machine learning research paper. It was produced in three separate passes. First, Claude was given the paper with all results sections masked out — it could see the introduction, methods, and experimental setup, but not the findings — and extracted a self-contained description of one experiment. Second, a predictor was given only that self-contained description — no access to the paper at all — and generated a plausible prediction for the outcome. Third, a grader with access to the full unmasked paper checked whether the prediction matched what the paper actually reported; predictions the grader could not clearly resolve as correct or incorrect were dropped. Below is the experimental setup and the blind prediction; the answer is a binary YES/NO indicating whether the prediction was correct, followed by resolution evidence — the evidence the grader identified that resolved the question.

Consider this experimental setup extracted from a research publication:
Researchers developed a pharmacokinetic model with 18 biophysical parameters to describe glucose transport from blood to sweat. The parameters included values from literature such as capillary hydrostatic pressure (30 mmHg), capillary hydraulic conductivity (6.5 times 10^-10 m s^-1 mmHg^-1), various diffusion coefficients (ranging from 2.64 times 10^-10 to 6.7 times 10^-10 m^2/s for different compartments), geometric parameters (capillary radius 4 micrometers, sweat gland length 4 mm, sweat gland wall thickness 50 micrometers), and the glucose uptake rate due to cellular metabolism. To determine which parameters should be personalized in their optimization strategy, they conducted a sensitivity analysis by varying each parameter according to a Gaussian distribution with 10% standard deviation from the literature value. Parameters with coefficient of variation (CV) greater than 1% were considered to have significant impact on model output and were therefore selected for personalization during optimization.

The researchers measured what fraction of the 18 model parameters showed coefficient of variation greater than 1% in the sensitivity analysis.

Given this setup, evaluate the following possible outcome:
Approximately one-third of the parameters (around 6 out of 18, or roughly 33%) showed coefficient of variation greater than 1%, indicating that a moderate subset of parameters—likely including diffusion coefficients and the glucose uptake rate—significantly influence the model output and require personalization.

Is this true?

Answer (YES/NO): NO